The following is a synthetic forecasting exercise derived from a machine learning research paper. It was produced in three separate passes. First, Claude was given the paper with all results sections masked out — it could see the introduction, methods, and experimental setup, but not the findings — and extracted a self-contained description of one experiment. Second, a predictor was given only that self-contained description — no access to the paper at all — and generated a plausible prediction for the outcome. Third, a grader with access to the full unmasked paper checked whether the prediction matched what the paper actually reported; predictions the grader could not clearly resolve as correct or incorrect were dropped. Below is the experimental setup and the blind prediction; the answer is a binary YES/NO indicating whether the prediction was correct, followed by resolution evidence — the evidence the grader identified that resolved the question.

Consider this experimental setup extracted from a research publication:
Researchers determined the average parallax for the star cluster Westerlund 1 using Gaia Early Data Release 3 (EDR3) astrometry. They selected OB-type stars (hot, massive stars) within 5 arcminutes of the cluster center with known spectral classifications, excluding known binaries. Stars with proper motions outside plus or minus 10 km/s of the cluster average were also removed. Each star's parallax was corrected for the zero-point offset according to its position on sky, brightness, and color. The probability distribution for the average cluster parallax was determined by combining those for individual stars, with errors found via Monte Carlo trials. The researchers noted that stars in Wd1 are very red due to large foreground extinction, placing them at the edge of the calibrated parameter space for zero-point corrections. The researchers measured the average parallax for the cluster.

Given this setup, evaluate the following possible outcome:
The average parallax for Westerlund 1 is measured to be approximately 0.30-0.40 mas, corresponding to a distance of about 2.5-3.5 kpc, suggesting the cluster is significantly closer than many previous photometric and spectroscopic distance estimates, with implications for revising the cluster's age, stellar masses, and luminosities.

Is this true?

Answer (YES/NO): NO